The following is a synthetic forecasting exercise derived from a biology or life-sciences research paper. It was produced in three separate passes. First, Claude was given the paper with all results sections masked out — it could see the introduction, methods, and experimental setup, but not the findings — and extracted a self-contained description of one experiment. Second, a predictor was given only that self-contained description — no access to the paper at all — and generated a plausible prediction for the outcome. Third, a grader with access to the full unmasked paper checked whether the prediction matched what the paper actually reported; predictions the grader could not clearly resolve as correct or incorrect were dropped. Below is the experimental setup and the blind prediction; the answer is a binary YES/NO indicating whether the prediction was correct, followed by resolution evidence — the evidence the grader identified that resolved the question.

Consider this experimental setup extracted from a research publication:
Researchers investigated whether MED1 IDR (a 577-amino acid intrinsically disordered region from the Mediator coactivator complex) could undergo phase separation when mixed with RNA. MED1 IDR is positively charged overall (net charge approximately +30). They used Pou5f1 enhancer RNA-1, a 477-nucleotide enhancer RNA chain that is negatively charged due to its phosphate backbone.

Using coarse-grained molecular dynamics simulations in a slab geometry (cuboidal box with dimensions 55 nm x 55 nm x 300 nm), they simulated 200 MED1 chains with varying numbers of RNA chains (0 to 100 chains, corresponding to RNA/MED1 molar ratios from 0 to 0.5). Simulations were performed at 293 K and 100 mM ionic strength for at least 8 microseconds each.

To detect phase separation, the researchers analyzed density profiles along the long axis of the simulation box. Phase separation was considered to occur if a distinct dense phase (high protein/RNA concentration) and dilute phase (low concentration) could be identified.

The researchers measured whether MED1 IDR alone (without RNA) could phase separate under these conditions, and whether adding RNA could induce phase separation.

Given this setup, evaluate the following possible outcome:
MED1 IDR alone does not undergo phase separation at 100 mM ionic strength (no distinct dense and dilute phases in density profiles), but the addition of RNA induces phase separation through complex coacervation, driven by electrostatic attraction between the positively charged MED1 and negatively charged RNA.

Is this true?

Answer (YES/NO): YES